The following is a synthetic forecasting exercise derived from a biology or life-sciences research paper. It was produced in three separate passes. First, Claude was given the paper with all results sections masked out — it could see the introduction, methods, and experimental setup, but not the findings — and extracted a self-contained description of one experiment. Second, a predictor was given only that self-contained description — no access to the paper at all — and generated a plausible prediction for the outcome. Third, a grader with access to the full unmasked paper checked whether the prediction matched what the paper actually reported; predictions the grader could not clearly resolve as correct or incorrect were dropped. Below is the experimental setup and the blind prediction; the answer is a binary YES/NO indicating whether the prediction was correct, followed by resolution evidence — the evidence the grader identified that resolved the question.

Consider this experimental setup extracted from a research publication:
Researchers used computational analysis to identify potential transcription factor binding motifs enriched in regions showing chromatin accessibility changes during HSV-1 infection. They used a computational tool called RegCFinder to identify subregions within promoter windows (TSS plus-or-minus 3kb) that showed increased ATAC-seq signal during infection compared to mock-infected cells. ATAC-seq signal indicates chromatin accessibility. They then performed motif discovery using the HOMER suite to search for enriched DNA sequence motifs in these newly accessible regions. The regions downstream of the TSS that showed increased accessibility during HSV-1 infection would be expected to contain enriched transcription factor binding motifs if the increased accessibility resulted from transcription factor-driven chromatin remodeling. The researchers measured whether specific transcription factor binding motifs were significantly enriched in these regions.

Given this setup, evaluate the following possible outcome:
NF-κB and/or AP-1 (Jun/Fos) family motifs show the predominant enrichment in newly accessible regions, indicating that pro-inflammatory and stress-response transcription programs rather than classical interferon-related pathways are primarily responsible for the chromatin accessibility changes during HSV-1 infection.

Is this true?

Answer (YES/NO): NO